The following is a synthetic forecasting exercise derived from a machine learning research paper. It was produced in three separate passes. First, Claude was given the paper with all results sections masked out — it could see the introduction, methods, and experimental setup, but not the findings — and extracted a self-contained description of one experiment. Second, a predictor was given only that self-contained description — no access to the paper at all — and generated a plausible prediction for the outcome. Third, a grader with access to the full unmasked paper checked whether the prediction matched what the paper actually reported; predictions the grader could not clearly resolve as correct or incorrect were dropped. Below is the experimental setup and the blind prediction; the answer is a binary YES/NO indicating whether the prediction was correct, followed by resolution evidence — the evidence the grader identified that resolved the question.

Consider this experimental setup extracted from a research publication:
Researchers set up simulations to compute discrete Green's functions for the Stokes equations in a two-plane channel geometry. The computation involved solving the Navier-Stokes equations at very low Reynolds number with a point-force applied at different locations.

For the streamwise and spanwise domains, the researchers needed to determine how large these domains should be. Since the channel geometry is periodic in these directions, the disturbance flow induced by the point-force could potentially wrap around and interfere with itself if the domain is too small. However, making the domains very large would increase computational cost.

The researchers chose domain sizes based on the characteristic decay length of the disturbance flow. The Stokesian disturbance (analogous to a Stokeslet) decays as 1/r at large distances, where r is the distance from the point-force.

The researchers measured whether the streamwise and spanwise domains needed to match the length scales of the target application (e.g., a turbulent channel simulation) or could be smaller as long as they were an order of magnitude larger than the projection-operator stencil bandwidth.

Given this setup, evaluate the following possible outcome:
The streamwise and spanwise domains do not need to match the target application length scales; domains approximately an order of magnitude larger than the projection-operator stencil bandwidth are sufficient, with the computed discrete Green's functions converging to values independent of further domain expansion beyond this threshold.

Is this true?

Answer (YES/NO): YES